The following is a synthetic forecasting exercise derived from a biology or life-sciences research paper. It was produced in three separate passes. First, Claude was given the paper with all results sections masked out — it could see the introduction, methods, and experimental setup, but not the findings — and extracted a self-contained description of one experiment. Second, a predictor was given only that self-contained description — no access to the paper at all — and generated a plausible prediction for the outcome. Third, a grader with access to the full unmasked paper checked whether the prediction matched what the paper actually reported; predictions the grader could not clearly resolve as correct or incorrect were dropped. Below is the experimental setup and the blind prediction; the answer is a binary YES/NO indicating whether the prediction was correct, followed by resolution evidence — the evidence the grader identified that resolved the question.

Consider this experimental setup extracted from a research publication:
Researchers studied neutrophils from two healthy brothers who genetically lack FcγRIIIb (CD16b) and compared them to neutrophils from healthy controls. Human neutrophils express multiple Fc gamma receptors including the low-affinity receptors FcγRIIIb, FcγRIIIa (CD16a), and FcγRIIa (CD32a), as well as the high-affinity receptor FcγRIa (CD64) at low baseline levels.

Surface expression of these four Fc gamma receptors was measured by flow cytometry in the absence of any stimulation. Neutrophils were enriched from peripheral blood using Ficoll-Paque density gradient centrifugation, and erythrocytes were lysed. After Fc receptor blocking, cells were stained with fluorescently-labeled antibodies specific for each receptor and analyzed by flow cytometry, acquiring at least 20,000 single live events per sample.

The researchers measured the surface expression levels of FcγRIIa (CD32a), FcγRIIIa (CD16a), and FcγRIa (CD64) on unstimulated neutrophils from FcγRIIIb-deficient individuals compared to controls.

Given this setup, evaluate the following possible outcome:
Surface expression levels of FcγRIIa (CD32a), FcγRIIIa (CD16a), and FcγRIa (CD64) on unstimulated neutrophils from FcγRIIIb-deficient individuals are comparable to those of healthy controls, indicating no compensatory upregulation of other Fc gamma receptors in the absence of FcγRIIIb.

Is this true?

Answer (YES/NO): NO